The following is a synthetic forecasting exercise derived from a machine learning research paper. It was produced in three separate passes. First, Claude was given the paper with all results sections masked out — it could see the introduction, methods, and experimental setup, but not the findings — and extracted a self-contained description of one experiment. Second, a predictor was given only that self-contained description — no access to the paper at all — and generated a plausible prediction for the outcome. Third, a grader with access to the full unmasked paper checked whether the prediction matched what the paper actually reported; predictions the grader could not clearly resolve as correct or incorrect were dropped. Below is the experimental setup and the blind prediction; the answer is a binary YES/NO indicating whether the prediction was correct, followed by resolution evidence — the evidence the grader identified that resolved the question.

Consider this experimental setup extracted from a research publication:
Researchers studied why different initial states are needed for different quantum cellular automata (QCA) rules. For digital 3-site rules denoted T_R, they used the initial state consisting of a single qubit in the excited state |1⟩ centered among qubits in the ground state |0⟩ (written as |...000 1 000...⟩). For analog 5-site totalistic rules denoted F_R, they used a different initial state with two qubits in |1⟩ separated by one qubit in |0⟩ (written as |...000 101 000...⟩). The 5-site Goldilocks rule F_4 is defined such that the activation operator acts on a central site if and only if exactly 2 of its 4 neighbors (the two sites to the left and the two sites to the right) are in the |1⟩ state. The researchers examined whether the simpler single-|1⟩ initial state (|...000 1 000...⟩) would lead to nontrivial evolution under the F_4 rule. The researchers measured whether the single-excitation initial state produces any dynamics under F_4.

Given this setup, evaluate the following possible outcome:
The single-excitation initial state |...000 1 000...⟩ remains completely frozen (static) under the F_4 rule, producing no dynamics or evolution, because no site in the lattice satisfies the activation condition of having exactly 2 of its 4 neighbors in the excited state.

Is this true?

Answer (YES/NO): YES